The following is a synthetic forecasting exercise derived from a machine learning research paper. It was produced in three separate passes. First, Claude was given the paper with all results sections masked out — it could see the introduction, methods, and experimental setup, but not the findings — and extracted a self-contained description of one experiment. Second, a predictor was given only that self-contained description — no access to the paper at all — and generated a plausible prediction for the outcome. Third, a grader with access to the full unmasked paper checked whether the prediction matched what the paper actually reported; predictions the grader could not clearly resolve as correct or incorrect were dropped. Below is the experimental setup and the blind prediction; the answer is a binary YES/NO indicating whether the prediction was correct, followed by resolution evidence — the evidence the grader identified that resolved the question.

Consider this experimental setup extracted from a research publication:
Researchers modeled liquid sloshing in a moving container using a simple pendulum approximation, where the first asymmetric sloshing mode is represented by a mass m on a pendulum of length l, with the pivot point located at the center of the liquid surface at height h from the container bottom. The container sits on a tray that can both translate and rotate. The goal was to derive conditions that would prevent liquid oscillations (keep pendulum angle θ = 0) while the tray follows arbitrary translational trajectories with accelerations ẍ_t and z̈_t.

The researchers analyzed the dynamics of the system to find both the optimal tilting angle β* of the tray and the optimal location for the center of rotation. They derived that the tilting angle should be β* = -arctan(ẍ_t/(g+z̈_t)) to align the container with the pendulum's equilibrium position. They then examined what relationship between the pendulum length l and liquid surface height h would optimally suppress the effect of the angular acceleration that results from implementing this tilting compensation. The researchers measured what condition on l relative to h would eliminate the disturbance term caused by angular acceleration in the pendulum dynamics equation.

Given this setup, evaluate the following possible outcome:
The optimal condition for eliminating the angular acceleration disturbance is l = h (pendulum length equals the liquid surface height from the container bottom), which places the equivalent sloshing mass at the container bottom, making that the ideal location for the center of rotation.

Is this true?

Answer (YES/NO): YES